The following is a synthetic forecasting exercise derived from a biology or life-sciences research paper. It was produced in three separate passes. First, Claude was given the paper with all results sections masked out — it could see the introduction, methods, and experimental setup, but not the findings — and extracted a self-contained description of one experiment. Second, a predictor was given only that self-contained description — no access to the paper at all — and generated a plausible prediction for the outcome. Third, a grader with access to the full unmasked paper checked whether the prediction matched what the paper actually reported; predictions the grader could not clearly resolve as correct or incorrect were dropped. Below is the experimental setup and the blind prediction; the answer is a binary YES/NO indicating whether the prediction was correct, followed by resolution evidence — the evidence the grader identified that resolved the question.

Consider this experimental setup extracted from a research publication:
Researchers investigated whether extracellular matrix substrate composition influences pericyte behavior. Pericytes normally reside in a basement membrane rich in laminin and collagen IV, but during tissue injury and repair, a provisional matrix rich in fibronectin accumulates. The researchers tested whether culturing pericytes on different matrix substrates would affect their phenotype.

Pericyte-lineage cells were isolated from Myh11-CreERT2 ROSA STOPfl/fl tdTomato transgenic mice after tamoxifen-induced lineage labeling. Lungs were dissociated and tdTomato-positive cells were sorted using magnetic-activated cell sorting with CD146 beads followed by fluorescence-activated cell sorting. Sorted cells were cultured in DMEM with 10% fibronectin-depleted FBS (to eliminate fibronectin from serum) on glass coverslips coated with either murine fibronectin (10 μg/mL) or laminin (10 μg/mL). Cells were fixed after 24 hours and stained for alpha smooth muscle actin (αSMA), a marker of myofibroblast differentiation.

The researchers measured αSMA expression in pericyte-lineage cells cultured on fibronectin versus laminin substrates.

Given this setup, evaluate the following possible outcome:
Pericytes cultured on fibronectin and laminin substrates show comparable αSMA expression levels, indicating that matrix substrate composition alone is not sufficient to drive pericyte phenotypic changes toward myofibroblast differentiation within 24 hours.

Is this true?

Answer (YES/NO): NO